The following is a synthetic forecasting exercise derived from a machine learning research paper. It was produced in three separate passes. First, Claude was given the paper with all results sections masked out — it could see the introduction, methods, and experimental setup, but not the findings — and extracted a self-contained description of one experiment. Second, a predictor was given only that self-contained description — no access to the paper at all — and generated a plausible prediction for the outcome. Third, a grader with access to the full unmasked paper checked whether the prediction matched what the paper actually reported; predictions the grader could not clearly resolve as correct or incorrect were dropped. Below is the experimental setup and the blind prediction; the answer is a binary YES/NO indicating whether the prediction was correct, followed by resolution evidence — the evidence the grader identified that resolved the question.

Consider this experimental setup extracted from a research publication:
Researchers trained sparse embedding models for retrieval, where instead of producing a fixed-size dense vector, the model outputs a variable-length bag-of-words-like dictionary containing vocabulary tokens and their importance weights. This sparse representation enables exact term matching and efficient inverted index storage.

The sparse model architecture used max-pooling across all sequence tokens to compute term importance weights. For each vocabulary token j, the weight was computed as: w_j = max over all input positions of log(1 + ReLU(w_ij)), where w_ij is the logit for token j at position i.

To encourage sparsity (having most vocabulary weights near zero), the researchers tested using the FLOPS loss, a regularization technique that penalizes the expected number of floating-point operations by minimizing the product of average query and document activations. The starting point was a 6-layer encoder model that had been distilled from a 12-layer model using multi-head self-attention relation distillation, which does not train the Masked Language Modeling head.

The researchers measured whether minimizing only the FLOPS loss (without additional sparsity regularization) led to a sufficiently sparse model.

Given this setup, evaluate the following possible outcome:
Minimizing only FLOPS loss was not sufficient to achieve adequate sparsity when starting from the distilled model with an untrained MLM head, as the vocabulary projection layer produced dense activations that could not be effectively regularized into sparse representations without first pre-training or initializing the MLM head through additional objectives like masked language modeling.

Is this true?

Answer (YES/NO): NO